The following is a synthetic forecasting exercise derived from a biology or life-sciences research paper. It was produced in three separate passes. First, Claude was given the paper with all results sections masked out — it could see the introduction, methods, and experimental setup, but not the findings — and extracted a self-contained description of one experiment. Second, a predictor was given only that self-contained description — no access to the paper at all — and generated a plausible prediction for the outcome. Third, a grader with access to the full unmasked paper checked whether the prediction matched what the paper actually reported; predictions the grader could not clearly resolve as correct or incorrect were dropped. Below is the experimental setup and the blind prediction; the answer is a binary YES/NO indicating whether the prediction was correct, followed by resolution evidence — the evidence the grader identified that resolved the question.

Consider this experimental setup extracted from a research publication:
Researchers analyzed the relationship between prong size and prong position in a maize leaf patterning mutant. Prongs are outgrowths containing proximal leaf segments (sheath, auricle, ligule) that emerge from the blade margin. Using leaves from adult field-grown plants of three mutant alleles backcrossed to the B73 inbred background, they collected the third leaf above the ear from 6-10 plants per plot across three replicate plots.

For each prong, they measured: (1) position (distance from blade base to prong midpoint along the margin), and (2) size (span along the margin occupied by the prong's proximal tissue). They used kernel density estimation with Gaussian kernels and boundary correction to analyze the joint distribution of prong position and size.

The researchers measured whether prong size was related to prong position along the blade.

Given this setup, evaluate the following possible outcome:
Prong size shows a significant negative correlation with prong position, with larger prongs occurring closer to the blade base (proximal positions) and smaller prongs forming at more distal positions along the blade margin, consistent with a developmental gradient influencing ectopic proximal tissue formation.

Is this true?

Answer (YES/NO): NO